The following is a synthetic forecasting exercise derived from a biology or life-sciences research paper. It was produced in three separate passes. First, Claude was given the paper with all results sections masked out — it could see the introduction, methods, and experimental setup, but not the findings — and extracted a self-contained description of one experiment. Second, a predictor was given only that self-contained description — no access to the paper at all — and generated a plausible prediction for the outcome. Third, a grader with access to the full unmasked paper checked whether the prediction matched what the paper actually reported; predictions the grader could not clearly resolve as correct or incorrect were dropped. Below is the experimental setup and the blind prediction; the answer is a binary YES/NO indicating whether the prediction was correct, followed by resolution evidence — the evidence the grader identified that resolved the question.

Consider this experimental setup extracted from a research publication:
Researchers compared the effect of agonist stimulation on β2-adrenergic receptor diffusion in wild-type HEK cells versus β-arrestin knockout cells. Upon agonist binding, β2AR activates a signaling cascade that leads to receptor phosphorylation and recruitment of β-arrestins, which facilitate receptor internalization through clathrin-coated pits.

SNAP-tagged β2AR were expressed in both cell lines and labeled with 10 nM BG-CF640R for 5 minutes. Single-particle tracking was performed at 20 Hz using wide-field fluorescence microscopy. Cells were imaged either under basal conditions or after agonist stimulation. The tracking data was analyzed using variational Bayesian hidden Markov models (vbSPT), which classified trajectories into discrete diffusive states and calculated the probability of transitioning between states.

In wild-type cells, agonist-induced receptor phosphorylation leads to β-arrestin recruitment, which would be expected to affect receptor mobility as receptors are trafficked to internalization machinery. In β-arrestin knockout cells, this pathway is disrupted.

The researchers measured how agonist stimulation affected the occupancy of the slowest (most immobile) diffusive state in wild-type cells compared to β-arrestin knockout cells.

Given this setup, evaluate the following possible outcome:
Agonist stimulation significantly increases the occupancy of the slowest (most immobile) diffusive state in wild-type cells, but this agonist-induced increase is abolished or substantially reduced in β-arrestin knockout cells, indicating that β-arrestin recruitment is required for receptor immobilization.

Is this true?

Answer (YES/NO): YES